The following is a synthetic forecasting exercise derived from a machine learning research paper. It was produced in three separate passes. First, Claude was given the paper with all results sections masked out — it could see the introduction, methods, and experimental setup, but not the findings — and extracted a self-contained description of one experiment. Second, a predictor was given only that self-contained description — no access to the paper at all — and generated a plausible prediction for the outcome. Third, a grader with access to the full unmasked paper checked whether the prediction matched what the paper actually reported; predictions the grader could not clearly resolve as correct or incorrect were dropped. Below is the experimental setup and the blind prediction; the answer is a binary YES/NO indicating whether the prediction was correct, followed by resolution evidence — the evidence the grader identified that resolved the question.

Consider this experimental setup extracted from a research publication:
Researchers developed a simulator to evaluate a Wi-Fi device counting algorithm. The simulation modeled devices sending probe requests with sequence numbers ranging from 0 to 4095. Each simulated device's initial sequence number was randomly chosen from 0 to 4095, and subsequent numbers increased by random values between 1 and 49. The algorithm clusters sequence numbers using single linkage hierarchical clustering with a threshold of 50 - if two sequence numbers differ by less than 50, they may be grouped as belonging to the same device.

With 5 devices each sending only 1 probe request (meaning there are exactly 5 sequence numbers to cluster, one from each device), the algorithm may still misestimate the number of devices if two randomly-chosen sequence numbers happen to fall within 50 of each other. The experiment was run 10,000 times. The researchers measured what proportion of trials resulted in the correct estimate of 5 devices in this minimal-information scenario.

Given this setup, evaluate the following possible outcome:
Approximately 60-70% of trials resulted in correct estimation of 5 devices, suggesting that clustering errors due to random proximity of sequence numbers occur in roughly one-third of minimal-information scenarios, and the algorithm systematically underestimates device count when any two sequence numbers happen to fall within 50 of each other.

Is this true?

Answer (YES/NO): NO